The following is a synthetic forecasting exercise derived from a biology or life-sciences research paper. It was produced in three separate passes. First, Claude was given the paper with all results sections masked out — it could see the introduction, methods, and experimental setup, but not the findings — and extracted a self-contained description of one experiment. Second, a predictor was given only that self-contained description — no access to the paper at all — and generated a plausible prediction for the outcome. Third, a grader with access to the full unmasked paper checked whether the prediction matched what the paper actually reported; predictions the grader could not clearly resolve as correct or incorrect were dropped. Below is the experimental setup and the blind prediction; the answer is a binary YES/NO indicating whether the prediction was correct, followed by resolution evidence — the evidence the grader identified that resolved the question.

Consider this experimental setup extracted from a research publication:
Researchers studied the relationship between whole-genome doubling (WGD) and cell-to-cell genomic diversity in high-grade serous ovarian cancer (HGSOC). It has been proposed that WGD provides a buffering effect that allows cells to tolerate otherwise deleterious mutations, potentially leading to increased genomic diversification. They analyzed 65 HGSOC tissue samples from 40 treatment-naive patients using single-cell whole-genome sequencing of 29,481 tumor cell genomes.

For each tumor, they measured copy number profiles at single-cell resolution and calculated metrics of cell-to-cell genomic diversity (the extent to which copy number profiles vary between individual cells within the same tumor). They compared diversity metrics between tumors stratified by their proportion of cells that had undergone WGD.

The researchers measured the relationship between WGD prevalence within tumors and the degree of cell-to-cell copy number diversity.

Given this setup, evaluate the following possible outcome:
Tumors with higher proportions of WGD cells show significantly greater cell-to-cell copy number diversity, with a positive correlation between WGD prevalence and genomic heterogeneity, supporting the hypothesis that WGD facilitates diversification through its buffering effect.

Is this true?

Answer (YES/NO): YES